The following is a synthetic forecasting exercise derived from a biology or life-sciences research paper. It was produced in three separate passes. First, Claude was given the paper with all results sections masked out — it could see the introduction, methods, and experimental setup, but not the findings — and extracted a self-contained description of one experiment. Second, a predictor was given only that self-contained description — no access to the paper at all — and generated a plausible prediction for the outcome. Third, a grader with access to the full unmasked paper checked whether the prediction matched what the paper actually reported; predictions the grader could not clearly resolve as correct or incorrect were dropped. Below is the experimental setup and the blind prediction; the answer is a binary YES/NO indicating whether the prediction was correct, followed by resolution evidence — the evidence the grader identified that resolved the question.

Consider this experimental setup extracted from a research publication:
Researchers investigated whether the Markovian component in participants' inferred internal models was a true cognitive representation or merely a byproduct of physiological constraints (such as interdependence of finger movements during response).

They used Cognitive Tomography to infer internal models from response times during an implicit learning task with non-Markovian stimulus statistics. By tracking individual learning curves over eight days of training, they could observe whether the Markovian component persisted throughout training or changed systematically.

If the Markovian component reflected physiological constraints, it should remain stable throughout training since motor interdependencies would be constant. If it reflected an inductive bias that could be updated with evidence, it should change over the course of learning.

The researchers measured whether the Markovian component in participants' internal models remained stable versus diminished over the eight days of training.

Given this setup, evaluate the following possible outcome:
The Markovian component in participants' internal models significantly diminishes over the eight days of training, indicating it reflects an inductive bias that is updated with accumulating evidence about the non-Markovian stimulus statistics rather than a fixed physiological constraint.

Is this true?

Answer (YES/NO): YES